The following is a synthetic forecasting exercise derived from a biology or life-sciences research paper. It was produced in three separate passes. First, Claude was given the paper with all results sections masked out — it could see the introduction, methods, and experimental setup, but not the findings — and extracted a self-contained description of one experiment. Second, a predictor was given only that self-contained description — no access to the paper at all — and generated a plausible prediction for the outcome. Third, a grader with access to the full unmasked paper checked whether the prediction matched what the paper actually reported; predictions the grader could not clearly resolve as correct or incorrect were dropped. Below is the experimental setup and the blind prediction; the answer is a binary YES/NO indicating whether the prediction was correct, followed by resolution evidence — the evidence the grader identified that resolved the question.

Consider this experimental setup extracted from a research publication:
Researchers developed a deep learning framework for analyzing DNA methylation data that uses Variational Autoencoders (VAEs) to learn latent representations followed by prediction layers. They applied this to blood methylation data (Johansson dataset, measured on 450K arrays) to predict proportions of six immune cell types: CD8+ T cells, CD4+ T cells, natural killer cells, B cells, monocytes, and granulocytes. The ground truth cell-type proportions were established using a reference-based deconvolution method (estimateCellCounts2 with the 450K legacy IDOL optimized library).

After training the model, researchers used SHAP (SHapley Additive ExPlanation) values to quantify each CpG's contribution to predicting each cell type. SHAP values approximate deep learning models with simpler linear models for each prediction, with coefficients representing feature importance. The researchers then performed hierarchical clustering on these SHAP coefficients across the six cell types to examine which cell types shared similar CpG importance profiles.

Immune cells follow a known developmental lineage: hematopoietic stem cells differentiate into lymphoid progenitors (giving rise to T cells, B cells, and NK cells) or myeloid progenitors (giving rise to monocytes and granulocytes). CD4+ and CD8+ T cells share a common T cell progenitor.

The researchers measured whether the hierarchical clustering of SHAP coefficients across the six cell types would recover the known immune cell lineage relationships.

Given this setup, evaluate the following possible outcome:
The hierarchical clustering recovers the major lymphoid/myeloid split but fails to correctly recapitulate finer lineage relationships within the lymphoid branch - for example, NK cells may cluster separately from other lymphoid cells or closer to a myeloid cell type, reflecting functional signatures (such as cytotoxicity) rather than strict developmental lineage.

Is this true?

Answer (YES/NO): NO